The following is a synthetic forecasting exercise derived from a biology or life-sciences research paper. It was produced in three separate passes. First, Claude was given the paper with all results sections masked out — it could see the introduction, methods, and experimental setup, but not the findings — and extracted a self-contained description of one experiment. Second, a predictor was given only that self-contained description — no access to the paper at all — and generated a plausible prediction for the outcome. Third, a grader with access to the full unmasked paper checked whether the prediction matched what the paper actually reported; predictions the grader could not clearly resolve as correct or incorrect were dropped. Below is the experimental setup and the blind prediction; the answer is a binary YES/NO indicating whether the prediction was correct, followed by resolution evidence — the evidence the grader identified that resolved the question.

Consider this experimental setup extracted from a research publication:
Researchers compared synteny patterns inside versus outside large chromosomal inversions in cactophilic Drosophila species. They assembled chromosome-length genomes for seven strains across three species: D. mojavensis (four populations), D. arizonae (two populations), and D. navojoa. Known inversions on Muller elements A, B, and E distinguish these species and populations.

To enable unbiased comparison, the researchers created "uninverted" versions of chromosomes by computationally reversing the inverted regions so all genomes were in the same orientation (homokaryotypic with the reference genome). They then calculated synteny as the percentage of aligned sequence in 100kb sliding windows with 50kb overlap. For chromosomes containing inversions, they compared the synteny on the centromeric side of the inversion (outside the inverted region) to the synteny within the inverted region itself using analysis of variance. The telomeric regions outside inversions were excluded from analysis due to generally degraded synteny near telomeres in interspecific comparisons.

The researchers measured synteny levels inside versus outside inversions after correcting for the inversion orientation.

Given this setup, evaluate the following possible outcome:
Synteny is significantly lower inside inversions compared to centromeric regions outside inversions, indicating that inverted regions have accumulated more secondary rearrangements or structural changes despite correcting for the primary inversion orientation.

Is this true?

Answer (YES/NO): NO